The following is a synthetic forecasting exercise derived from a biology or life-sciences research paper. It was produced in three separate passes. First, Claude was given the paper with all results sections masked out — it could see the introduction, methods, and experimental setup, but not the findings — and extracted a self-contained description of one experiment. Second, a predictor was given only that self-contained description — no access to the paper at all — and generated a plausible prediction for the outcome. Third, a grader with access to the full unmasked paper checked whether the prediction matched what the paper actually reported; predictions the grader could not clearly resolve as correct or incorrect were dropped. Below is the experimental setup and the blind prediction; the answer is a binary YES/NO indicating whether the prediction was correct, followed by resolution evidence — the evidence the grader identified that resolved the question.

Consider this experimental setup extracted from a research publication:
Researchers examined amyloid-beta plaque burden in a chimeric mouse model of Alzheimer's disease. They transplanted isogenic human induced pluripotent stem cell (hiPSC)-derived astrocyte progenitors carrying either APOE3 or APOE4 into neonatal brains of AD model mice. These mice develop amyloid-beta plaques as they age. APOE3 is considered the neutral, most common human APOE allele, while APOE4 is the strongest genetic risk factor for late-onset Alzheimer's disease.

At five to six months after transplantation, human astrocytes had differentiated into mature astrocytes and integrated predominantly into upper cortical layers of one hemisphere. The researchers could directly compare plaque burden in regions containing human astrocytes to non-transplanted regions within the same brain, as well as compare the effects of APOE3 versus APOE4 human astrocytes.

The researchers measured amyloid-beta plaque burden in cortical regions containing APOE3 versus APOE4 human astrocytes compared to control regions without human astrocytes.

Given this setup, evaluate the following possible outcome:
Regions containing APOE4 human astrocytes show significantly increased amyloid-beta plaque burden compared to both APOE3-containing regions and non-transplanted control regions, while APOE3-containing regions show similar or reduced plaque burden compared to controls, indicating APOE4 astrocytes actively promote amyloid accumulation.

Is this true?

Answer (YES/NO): NO